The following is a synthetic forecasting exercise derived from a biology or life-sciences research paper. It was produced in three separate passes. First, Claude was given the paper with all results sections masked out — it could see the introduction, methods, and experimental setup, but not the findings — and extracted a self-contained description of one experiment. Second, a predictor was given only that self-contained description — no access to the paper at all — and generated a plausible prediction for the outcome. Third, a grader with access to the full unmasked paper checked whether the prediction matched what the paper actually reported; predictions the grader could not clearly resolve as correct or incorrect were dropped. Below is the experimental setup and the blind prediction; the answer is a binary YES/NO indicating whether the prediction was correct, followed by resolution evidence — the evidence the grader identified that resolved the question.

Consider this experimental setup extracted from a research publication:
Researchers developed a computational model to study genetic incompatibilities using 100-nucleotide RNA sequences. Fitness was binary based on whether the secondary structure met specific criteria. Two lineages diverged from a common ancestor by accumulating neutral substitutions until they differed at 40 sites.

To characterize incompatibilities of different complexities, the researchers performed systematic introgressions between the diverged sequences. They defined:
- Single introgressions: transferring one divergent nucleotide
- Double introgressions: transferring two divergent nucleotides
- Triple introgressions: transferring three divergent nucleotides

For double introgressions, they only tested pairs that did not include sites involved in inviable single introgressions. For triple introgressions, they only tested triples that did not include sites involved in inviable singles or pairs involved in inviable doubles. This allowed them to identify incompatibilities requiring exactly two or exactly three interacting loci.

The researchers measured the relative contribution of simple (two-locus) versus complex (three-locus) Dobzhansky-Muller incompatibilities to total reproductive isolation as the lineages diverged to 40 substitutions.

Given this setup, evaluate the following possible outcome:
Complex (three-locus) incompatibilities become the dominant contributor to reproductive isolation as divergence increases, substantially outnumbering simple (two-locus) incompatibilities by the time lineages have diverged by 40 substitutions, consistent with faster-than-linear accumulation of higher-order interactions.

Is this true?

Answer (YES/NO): YES